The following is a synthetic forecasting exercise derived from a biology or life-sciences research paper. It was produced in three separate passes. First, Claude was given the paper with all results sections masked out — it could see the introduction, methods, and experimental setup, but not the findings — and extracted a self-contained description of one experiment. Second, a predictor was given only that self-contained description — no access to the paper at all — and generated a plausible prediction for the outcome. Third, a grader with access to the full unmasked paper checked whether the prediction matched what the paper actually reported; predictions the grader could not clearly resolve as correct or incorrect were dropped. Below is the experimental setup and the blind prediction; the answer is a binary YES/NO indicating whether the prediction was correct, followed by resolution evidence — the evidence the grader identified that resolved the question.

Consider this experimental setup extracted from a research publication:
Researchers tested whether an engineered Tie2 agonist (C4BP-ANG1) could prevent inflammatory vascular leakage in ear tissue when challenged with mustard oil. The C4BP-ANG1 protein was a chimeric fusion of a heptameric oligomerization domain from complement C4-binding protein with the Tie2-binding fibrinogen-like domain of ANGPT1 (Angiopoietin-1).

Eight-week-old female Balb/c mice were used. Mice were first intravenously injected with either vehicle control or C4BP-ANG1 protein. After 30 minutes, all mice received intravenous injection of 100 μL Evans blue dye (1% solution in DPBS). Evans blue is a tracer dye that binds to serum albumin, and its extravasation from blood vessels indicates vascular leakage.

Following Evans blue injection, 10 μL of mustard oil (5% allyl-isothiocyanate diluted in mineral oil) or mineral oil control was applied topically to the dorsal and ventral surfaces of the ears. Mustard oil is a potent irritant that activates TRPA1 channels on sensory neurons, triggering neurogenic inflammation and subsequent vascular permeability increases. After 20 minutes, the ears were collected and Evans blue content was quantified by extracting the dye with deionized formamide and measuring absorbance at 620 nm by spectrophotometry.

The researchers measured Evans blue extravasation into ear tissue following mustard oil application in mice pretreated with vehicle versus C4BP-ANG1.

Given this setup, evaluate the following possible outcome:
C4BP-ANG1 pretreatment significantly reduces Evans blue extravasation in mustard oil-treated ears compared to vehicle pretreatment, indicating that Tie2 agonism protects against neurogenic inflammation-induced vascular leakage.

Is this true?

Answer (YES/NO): YES